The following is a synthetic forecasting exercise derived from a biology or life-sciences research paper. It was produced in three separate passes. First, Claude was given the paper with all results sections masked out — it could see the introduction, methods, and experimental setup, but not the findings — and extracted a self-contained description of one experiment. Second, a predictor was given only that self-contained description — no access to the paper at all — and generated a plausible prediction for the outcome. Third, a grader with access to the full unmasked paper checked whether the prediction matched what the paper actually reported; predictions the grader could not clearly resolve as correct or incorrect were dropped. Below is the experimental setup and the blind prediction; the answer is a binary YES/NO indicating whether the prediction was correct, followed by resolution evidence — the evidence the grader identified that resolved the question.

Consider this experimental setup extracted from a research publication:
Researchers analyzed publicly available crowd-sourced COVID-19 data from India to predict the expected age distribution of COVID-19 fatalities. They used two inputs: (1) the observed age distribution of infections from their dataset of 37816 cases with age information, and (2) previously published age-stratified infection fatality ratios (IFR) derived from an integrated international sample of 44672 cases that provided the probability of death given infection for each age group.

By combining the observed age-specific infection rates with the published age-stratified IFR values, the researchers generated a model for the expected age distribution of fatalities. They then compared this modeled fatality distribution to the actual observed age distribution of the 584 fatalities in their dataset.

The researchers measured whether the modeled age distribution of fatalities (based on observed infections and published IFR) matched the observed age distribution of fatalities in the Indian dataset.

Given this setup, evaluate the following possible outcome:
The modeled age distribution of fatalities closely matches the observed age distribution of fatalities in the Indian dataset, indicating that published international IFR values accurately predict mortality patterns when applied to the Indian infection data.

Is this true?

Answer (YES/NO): YES